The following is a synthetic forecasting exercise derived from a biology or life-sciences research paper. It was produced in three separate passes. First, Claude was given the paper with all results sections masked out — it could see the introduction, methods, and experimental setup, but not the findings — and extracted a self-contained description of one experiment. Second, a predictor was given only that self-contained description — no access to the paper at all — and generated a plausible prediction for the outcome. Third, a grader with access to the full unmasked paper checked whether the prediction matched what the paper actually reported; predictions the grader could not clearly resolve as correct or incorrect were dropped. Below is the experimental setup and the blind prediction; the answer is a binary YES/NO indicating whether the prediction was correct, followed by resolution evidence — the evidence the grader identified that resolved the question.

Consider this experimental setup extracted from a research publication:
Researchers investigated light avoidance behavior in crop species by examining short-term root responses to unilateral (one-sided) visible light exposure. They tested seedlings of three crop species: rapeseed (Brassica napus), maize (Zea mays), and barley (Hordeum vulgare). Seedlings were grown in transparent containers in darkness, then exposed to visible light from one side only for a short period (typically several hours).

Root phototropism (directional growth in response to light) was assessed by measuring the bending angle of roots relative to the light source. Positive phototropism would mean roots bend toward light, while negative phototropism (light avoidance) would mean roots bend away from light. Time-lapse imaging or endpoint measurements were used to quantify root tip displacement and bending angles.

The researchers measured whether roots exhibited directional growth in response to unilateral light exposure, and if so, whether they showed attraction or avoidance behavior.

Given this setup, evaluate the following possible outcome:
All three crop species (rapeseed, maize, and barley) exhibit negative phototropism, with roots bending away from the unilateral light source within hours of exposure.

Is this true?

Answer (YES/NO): YES